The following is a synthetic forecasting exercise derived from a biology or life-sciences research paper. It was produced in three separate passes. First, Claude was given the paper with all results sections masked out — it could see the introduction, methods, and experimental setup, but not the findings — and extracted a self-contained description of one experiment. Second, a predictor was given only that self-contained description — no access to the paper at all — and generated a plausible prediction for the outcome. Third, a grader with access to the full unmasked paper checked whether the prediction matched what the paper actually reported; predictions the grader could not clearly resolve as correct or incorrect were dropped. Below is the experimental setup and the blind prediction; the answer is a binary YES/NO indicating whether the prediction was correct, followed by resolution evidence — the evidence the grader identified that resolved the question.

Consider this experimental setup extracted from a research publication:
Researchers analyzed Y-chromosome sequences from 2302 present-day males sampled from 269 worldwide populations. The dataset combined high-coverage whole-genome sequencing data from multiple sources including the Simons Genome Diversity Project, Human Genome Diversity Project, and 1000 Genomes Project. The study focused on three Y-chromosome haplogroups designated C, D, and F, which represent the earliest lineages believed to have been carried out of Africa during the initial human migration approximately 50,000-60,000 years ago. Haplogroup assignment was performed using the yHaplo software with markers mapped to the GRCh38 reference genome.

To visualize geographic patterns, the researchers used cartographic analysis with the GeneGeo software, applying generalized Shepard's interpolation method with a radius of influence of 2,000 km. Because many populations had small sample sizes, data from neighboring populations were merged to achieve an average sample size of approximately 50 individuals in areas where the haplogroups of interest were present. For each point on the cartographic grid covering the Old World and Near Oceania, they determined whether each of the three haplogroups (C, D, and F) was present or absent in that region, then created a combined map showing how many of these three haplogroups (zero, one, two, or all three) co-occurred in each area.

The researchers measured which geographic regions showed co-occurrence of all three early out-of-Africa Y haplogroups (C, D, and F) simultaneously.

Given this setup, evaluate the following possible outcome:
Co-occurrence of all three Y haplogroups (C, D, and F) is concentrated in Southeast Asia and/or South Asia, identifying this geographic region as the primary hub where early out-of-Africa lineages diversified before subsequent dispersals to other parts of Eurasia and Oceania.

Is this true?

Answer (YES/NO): NO